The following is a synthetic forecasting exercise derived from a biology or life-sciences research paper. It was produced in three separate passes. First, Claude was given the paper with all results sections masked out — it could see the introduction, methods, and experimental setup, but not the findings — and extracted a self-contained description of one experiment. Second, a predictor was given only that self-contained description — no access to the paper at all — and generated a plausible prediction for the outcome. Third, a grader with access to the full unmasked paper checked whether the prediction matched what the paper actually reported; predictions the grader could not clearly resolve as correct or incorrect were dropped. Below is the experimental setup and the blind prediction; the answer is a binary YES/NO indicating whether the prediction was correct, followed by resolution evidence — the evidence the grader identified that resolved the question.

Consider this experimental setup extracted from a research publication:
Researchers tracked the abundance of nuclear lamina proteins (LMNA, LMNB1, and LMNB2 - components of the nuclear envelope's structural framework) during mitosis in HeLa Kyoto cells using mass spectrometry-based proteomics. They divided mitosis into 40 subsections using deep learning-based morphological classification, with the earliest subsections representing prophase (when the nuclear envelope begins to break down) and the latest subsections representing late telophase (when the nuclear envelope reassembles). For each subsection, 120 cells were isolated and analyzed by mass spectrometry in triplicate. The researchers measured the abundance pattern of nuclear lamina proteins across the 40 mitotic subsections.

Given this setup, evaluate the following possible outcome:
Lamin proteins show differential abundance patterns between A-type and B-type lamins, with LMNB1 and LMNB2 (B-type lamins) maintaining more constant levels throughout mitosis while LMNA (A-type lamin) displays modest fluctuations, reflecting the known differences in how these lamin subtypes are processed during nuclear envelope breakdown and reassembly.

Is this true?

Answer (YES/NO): NO